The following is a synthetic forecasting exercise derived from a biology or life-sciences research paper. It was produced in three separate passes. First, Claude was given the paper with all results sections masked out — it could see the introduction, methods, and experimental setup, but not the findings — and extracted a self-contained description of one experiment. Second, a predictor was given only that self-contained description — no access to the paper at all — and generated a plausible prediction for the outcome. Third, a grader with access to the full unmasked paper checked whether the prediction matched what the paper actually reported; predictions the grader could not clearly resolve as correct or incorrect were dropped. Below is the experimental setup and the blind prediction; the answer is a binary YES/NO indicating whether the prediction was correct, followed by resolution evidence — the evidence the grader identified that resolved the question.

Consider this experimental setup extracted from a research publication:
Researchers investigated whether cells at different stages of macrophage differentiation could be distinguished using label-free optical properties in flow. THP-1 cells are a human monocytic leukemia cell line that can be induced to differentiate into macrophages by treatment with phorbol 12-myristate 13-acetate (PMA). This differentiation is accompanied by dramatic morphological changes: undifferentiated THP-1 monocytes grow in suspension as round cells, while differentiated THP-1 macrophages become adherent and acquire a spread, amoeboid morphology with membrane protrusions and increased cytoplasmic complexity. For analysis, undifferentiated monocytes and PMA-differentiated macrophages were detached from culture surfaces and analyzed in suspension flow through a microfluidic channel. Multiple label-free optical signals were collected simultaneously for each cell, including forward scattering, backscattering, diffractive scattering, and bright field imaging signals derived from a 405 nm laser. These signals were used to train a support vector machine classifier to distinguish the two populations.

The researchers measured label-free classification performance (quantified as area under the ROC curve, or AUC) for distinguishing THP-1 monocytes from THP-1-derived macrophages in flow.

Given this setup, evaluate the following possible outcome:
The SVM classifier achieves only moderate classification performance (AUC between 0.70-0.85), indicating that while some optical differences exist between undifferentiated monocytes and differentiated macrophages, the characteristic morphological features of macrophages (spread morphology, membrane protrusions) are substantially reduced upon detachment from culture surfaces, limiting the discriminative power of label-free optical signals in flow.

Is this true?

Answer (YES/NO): NO